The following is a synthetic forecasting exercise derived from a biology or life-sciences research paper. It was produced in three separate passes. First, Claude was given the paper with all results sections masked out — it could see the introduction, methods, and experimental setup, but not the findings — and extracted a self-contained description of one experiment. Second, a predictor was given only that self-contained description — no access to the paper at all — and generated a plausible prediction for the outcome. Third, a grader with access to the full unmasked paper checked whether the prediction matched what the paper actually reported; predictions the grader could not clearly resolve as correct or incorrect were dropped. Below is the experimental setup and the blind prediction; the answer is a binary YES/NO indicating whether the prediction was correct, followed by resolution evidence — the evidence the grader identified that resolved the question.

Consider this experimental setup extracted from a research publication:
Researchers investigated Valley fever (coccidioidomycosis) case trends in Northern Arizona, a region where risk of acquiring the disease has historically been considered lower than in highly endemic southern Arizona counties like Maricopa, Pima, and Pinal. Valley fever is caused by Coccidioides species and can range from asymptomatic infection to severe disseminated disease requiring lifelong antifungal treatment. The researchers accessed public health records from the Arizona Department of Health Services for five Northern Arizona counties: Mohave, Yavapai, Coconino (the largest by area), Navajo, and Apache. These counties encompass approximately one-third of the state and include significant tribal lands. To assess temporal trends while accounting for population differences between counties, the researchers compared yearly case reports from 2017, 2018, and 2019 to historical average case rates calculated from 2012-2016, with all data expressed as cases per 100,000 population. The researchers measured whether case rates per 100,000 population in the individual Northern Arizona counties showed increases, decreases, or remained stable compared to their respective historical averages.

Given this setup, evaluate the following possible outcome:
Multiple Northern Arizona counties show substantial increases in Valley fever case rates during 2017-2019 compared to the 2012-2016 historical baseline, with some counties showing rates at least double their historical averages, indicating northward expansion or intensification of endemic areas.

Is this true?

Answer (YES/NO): YES